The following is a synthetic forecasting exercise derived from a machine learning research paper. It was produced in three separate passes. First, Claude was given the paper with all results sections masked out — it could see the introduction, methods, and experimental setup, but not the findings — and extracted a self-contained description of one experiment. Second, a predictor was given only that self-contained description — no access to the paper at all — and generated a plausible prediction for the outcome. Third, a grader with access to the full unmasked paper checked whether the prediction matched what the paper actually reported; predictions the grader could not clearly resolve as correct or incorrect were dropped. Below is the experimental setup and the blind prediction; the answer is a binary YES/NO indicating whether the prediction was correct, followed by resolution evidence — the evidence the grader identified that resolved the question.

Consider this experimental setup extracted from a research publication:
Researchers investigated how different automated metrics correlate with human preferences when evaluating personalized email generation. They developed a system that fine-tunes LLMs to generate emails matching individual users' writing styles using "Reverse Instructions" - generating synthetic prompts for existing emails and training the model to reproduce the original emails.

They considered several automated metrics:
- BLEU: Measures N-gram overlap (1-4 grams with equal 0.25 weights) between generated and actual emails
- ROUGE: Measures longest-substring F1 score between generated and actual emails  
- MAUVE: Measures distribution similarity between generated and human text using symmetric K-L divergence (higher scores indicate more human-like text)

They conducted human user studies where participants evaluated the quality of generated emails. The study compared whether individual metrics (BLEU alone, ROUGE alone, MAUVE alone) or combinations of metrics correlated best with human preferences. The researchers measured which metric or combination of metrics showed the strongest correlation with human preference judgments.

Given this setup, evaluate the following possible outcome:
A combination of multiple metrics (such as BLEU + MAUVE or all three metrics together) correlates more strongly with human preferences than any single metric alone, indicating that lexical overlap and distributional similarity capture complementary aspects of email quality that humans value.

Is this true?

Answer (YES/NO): YES